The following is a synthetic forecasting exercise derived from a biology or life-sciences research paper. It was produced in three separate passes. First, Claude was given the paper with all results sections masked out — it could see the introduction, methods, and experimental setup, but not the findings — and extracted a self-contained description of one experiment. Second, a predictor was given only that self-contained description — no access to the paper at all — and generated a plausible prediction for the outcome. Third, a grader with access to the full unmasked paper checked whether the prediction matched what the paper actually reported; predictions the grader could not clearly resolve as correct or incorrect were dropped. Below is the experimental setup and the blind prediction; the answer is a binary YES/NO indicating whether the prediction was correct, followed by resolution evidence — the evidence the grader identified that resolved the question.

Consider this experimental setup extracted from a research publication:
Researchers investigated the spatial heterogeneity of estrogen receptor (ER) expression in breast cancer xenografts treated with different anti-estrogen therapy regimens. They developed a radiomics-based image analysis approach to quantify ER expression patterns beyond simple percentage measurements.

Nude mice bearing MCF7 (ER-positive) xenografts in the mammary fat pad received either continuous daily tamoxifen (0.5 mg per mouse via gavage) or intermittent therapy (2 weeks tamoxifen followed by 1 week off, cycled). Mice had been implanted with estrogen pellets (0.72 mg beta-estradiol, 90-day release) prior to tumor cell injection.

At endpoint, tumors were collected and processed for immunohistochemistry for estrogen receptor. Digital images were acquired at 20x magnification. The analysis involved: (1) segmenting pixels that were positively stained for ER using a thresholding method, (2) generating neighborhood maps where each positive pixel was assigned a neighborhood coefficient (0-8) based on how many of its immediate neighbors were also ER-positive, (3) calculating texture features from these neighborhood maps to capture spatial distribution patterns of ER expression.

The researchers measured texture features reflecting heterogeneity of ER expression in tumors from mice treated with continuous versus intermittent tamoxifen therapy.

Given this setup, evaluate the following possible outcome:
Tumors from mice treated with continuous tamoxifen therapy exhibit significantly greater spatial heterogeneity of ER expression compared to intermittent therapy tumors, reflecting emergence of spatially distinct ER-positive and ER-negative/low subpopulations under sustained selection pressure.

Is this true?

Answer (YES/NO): NO